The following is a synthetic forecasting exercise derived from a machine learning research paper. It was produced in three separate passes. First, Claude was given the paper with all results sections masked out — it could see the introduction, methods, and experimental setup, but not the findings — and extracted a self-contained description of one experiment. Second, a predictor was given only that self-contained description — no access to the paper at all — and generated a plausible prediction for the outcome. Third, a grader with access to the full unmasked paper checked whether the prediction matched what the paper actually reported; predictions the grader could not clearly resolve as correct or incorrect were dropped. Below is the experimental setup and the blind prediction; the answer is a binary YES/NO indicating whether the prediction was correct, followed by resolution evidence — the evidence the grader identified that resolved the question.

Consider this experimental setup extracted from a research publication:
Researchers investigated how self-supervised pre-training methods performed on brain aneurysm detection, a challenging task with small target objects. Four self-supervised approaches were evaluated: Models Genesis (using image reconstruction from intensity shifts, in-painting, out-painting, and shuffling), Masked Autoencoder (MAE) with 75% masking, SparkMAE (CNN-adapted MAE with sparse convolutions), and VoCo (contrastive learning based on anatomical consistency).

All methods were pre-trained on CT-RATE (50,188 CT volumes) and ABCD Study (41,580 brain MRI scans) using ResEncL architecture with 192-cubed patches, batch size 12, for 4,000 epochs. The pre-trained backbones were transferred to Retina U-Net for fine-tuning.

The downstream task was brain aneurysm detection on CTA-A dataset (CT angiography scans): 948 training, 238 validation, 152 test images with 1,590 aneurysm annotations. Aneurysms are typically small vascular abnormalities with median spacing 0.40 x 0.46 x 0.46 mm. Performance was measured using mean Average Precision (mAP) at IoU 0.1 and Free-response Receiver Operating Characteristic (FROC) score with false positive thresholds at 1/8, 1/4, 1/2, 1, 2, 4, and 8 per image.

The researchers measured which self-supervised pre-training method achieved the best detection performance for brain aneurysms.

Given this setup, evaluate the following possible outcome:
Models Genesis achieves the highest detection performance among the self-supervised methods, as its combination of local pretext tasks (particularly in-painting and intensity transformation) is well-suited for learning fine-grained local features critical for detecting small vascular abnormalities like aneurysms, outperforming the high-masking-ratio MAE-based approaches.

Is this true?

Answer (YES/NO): NO